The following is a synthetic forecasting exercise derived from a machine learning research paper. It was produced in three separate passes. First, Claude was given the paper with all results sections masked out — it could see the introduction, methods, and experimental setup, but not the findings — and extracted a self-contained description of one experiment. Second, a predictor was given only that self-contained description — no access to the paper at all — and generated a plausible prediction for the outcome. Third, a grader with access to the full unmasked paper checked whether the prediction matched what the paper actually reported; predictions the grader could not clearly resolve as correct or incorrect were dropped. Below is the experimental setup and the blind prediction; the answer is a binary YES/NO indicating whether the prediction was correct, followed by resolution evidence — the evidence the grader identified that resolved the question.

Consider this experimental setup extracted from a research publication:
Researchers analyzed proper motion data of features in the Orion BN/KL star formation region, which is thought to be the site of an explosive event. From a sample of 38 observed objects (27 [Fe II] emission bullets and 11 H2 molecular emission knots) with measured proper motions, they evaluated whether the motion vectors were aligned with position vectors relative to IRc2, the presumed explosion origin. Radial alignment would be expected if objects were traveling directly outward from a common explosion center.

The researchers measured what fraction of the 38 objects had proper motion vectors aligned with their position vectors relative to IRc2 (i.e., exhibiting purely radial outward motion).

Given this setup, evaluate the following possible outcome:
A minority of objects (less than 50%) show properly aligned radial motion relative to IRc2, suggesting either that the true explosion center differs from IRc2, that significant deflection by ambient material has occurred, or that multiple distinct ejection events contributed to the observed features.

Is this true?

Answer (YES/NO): NO